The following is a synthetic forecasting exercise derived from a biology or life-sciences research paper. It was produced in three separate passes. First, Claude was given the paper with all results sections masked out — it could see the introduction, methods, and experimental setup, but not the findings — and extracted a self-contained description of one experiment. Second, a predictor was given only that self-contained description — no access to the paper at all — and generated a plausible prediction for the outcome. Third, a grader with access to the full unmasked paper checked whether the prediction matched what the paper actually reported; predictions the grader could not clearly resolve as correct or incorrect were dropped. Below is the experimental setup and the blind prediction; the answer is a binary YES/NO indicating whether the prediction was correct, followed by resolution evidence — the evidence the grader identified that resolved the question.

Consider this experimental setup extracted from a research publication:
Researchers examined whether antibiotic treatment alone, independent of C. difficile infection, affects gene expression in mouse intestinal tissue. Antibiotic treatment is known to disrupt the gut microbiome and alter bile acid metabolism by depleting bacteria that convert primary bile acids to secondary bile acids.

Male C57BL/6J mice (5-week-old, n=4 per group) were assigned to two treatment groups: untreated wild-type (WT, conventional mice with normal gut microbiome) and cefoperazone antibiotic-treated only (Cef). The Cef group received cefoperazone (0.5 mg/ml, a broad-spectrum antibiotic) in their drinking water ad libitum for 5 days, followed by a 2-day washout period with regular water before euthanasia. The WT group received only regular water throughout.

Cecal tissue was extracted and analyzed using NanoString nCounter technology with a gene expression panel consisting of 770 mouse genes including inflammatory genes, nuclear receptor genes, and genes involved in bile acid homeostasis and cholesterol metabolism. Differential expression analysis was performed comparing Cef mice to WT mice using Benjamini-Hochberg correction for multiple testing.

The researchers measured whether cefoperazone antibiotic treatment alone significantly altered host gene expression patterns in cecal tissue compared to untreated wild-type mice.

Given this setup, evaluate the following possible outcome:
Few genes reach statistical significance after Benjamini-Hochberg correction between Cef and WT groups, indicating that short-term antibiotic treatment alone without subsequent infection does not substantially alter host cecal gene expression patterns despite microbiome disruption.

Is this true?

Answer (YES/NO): YES